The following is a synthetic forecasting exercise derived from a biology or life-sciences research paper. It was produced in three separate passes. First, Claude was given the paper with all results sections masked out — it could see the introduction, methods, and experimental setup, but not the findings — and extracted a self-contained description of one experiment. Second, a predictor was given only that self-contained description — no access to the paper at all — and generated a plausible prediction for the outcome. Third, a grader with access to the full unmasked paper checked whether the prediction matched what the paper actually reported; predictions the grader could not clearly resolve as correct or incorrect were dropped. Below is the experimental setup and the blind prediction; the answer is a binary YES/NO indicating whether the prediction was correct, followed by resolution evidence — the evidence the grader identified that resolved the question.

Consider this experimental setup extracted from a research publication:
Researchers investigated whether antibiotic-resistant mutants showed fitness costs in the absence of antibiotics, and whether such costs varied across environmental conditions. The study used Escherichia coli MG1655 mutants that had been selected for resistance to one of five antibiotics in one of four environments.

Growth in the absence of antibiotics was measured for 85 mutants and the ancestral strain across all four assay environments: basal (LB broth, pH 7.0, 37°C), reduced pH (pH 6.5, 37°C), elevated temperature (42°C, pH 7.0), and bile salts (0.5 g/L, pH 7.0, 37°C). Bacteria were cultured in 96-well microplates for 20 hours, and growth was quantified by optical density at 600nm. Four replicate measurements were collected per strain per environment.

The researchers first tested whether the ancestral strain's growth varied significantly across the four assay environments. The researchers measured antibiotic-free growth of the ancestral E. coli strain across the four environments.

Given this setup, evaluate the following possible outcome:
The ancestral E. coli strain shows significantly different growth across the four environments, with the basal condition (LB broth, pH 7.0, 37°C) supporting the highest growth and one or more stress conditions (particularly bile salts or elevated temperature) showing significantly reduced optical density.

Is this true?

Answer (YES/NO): NO